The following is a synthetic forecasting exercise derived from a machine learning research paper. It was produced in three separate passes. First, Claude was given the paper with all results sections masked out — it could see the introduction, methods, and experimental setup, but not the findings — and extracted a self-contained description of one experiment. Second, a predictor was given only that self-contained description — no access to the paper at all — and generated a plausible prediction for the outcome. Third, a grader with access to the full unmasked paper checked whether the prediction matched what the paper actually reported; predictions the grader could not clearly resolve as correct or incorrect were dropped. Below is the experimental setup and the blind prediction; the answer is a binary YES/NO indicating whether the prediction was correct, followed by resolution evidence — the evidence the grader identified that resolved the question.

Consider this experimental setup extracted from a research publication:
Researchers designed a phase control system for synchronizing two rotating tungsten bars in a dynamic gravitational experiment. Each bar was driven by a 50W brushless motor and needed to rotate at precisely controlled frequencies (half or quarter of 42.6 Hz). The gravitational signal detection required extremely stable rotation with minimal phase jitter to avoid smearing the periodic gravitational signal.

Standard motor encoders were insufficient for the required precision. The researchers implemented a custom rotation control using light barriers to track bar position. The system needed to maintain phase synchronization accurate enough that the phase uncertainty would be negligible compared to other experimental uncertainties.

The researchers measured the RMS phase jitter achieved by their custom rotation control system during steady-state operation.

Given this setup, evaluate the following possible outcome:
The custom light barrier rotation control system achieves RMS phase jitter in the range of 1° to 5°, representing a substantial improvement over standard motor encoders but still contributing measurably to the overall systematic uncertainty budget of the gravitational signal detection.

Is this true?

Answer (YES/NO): NO